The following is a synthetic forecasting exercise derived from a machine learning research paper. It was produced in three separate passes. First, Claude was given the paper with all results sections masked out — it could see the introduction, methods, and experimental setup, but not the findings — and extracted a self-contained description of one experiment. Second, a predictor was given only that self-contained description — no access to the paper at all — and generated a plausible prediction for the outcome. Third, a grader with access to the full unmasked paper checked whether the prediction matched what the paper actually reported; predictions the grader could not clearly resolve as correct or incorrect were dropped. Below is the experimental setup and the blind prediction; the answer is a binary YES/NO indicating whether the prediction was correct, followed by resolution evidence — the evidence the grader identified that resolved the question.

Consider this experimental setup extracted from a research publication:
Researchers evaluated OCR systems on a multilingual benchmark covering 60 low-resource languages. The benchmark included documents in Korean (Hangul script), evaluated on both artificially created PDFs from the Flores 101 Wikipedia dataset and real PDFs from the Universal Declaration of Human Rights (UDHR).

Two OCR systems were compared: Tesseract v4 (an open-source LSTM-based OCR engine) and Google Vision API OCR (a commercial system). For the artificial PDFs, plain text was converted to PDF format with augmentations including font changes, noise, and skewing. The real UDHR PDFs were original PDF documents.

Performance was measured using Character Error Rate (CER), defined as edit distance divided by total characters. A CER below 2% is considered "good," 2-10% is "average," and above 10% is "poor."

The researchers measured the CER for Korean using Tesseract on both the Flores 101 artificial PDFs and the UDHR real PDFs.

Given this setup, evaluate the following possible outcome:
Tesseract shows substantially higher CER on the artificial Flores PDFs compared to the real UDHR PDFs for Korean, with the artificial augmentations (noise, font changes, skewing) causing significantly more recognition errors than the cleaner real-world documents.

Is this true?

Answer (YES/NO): YES